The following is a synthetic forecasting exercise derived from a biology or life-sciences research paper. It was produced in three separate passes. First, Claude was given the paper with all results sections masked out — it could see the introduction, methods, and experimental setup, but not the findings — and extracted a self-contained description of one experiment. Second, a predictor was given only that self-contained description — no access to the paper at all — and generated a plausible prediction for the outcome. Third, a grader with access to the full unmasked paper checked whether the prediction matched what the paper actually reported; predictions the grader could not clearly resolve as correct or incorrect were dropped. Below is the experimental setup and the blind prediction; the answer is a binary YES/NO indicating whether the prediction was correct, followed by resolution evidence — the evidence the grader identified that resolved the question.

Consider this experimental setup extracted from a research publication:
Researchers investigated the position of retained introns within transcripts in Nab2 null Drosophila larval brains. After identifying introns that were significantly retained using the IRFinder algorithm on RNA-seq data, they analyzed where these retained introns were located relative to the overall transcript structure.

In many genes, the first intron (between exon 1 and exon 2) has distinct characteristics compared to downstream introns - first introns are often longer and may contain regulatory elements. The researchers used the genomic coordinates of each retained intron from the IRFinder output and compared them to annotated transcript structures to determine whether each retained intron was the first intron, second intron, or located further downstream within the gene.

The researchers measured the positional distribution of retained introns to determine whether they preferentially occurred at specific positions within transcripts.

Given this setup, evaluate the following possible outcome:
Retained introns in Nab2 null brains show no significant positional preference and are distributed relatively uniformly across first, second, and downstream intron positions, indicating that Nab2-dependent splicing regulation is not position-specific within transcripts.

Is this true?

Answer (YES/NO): NO